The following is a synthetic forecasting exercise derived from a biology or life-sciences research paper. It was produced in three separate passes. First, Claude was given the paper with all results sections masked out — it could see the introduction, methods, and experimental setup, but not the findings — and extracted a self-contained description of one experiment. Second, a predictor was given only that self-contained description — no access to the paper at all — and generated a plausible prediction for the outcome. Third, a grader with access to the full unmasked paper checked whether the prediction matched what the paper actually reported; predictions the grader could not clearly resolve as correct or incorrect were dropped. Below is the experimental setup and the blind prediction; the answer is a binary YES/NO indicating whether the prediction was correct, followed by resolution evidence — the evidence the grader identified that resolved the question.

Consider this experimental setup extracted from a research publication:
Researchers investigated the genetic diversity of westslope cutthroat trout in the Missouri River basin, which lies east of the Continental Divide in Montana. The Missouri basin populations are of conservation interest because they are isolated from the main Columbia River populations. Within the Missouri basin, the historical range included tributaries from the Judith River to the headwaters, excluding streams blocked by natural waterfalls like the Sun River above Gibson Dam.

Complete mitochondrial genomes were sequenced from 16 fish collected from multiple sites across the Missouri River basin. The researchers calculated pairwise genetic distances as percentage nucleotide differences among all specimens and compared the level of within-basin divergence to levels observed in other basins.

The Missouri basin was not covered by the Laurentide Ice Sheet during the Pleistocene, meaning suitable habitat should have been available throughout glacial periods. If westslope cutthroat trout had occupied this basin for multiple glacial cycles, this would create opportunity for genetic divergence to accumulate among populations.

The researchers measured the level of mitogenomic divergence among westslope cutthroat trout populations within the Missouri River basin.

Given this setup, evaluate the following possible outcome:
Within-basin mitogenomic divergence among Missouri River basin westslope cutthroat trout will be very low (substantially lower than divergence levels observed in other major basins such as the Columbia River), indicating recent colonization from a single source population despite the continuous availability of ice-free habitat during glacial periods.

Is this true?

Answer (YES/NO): YES